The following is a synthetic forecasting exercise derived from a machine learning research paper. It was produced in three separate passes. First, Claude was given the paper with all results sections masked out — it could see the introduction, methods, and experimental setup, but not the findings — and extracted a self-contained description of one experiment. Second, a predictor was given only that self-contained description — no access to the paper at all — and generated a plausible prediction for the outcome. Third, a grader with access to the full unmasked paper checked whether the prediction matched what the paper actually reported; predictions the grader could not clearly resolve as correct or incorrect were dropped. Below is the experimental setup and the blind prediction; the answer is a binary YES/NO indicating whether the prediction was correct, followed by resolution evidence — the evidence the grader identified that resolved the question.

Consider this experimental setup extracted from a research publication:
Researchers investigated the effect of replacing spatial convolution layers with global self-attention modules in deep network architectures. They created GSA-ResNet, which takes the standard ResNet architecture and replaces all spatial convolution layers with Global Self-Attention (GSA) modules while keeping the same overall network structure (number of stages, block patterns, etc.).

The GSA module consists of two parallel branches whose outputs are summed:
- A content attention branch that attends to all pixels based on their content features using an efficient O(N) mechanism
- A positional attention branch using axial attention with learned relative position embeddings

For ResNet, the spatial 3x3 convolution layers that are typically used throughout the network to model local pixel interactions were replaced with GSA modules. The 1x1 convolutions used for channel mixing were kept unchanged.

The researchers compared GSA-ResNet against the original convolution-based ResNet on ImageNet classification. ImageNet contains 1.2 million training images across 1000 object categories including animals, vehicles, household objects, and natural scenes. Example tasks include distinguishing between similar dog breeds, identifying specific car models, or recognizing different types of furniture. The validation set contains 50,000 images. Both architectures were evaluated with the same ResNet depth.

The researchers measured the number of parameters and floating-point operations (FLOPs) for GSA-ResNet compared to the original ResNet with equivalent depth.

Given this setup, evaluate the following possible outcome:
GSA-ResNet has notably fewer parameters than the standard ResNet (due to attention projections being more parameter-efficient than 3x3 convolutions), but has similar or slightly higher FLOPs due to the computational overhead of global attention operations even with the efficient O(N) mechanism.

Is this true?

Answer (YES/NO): NO